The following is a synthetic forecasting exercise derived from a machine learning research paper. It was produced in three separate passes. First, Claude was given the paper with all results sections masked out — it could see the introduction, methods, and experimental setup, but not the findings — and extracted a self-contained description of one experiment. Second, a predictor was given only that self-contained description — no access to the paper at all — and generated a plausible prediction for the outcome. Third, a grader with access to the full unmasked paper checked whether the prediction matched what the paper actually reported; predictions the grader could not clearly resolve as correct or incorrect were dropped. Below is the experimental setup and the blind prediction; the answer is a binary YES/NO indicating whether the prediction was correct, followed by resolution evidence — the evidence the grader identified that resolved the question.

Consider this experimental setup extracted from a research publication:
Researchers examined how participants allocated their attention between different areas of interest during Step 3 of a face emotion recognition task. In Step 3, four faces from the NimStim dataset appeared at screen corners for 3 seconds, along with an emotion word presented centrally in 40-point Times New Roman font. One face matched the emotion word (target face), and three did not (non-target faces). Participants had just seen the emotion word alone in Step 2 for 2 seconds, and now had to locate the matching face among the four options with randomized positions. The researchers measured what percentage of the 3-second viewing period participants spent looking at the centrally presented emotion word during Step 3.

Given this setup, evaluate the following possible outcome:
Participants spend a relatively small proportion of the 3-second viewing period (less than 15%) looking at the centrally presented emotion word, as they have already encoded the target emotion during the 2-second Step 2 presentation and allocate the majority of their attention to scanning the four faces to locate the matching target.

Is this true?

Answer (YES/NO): YES